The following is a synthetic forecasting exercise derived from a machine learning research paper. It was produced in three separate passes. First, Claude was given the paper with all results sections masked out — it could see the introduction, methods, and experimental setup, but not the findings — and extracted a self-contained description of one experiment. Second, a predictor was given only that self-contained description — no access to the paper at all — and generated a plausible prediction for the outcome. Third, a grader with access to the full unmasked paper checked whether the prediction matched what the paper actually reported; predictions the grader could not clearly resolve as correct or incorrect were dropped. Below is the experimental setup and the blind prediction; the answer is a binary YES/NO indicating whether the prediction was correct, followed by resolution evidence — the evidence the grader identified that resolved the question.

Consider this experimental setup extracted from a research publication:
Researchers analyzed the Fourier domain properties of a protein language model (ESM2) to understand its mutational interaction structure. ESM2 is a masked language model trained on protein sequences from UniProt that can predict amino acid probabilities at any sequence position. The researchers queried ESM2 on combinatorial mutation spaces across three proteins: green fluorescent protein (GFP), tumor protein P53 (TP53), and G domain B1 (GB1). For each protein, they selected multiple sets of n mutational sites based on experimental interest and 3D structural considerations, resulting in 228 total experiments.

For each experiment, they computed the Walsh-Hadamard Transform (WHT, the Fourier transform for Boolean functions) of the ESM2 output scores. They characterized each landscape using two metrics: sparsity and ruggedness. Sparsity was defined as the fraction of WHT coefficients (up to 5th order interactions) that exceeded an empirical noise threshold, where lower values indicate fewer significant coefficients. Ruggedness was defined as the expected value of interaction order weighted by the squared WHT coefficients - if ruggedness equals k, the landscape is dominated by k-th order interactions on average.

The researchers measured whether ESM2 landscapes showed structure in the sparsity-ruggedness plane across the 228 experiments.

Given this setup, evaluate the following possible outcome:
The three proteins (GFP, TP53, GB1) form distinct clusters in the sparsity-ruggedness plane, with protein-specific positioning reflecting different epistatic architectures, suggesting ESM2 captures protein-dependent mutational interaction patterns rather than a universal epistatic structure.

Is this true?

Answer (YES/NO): NO